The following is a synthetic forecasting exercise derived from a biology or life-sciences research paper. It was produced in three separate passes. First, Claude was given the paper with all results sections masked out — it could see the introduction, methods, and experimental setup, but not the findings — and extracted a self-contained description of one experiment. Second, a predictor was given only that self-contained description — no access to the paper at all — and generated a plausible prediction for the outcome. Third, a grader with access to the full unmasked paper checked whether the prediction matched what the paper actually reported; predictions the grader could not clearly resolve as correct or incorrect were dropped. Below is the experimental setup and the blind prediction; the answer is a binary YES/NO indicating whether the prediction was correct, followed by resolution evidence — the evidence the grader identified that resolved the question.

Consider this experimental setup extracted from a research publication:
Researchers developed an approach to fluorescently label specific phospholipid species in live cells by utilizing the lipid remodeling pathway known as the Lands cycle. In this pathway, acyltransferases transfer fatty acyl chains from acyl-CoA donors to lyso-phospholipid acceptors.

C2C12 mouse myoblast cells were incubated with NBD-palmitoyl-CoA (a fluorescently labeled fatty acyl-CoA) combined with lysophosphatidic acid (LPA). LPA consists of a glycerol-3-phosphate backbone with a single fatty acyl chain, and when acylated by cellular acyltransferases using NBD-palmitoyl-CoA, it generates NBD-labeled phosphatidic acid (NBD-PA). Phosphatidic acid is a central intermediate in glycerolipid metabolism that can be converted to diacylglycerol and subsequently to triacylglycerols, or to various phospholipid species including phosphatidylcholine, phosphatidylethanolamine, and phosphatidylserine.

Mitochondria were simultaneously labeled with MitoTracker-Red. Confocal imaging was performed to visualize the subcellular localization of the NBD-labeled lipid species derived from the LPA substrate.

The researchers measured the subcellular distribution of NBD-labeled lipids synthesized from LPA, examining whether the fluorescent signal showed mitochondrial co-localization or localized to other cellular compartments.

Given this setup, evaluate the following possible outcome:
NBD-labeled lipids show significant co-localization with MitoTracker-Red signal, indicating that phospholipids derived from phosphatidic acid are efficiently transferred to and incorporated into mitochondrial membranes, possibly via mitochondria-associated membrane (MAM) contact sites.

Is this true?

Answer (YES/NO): YES